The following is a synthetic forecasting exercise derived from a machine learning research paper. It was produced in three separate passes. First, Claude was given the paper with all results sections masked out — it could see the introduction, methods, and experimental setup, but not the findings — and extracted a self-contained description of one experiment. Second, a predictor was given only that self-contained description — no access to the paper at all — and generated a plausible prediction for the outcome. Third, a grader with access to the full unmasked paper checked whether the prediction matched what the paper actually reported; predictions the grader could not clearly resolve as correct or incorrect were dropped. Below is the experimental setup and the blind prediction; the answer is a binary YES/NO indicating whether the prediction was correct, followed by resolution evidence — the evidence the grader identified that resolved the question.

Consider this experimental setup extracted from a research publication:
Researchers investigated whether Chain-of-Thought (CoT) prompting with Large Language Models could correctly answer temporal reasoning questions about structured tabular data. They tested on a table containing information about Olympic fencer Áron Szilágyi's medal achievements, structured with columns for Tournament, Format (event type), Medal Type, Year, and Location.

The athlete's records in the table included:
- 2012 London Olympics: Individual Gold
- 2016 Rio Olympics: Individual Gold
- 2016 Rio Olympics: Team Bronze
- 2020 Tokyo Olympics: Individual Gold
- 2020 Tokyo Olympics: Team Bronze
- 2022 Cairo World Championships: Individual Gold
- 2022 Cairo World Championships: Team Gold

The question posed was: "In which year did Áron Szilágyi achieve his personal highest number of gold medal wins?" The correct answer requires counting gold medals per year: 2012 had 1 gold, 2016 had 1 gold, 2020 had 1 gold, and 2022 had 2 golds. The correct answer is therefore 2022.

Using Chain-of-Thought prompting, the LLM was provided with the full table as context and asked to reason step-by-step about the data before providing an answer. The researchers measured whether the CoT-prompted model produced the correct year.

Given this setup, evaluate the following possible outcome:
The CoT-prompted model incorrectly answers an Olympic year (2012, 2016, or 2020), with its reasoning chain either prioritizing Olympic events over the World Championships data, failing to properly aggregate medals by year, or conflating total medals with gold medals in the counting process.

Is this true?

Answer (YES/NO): YES